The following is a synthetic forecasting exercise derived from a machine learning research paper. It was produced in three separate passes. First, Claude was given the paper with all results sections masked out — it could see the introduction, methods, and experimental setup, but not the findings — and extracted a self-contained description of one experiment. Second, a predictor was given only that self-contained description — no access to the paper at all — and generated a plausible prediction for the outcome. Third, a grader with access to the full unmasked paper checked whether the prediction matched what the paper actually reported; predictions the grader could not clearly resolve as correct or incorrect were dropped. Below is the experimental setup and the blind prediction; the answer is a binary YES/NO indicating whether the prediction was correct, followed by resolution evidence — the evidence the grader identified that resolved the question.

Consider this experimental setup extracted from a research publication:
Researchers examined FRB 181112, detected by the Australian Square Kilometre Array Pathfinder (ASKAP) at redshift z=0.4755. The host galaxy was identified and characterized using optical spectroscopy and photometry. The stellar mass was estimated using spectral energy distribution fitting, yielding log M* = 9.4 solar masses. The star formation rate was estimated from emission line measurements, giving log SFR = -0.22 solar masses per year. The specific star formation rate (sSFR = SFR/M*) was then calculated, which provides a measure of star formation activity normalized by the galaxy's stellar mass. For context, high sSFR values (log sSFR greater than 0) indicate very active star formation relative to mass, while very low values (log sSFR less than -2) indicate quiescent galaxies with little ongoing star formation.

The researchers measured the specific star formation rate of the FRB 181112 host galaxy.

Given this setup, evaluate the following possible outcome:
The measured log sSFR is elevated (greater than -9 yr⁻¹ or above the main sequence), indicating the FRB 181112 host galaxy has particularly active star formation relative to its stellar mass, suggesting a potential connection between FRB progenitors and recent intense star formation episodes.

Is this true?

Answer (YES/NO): NO